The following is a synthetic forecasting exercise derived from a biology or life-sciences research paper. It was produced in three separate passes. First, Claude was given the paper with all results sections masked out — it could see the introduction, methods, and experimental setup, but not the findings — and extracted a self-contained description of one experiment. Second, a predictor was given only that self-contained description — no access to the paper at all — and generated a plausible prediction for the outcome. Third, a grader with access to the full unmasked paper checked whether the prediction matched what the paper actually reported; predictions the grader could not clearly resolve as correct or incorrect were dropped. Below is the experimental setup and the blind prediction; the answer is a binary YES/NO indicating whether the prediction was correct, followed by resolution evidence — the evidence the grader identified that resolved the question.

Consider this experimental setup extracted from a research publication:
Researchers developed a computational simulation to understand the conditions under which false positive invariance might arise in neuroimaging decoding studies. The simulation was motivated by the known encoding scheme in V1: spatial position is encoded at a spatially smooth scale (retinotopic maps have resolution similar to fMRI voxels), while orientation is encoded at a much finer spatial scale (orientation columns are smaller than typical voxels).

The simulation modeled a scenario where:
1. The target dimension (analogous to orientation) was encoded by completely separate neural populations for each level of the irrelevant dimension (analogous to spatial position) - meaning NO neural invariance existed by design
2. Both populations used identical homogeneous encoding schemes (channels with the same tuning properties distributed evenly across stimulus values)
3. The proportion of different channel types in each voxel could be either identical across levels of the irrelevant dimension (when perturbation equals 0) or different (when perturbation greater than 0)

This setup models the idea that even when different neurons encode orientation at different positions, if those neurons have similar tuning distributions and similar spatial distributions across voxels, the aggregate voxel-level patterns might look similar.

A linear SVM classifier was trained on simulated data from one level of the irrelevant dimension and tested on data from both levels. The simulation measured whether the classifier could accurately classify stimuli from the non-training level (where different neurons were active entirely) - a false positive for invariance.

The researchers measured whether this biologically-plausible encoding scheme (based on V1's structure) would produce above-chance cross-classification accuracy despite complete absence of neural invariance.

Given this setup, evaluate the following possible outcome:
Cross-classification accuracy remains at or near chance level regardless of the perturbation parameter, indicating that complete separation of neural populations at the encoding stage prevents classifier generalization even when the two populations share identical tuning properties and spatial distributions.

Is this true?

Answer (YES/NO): NO